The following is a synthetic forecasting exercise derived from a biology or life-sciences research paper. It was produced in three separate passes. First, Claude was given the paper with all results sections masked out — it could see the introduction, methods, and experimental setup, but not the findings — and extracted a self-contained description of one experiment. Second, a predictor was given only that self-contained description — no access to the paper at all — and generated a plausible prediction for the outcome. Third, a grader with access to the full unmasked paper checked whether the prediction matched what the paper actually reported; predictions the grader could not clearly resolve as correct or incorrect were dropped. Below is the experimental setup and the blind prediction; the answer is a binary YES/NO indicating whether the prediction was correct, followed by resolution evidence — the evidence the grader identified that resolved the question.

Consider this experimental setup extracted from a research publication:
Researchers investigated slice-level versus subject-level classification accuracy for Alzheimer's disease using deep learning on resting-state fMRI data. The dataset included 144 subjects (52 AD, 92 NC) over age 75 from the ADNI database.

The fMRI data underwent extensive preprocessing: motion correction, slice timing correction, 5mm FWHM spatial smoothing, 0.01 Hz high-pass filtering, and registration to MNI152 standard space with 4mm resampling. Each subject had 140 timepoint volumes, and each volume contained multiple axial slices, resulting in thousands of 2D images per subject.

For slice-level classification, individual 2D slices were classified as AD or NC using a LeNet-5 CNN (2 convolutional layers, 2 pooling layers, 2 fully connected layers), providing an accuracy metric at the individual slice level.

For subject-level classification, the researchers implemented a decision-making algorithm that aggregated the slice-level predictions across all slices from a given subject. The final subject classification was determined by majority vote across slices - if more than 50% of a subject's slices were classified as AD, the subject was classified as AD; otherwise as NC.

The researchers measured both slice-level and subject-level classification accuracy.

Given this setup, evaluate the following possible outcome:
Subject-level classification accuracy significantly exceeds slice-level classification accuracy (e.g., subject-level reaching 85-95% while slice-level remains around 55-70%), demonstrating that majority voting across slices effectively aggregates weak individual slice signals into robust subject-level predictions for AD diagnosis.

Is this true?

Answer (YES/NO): NO